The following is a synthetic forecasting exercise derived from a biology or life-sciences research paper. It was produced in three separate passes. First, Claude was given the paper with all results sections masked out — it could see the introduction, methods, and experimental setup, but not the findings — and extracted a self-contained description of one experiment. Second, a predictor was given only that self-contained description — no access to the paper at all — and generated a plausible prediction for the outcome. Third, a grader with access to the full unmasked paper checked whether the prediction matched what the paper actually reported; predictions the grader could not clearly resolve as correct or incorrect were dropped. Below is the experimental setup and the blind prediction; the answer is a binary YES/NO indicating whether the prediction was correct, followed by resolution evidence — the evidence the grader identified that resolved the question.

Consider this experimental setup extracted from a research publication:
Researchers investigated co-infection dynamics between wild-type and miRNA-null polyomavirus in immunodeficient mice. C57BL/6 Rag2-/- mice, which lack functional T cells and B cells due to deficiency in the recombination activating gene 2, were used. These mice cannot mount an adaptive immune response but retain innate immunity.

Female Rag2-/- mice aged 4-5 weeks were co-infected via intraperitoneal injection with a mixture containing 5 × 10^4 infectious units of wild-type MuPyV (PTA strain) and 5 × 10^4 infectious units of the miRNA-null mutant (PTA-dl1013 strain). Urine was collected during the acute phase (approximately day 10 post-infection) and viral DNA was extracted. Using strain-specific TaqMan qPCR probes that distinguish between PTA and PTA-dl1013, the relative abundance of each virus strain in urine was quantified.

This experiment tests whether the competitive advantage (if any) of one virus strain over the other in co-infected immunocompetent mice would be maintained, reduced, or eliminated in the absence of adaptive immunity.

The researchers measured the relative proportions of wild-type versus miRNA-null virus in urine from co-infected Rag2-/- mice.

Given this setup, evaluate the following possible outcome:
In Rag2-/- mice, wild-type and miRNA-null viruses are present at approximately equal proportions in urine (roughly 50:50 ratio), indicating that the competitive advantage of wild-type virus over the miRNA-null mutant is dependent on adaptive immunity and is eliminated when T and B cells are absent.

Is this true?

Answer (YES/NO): NO